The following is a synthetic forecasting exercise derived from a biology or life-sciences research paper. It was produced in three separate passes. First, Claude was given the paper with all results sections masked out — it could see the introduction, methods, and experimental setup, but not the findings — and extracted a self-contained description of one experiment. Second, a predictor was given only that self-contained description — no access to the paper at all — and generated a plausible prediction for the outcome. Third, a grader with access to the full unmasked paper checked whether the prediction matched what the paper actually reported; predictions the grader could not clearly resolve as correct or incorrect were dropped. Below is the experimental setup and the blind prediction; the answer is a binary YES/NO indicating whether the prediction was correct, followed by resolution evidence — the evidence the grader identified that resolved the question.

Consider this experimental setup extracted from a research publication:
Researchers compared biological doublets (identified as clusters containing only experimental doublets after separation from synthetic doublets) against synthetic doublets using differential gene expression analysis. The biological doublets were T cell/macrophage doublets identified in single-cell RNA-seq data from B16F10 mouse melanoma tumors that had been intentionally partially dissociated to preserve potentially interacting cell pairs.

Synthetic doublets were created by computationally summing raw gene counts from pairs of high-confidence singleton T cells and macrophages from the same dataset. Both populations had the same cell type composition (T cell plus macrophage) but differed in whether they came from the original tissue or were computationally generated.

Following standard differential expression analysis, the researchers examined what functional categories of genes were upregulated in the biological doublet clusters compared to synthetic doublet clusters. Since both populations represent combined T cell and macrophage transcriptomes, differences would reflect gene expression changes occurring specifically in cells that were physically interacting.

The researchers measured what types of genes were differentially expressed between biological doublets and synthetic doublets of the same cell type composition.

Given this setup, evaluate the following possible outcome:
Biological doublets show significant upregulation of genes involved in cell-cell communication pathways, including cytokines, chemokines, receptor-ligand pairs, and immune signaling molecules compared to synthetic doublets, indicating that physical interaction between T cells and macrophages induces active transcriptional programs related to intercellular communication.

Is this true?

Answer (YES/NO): YES